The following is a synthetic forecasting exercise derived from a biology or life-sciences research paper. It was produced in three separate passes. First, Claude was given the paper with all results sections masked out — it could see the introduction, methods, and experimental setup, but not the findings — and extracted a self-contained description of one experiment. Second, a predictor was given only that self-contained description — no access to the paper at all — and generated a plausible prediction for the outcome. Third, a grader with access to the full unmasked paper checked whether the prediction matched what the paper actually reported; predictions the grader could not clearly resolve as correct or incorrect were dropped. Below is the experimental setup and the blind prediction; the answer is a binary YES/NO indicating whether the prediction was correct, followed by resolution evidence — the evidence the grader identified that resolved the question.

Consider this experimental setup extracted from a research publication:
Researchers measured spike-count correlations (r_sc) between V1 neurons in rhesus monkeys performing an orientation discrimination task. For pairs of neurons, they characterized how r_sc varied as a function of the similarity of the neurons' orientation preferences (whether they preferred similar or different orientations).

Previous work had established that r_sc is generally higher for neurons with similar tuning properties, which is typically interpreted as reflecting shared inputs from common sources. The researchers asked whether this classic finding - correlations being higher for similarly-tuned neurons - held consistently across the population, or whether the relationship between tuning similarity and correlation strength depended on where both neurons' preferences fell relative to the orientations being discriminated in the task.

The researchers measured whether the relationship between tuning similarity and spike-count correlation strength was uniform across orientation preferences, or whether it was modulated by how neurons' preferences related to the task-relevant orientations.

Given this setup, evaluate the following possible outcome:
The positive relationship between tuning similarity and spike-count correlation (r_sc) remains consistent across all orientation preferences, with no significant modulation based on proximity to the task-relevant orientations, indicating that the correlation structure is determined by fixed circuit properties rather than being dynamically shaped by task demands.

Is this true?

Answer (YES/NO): NO